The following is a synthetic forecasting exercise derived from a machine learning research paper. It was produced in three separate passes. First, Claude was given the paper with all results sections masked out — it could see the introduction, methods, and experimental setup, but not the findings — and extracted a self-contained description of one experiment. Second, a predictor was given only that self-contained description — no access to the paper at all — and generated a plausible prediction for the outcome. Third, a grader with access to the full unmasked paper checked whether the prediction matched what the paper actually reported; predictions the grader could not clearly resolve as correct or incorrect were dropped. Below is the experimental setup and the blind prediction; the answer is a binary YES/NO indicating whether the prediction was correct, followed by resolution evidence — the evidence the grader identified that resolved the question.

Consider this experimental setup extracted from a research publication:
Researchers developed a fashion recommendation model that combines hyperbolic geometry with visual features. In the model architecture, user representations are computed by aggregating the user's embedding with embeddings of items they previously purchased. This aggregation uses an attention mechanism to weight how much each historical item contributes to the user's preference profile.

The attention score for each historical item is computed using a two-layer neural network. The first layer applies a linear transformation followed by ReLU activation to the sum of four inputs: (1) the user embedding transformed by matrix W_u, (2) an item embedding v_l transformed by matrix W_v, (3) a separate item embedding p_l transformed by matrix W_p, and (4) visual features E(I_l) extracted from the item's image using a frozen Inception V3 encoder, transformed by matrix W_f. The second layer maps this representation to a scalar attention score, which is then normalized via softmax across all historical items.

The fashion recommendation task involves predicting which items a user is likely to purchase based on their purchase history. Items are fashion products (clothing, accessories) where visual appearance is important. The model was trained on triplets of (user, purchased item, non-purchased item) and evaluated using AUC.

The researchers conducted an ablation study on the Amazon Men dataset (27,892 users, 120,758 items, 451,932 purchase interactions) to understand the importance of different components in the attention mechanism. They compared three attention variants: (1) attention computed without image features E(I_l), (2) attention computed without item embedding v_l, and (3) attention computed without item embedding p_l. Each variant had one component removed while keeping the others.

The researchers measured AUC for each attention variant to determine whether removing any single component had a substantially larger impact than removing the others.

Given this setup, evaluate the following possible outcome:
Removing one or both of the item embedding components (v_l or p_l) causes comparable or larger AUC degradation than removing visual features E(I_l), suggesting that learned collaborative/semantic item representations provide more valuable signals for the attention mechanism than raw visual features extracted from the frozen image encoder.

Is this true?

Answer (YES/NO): NO